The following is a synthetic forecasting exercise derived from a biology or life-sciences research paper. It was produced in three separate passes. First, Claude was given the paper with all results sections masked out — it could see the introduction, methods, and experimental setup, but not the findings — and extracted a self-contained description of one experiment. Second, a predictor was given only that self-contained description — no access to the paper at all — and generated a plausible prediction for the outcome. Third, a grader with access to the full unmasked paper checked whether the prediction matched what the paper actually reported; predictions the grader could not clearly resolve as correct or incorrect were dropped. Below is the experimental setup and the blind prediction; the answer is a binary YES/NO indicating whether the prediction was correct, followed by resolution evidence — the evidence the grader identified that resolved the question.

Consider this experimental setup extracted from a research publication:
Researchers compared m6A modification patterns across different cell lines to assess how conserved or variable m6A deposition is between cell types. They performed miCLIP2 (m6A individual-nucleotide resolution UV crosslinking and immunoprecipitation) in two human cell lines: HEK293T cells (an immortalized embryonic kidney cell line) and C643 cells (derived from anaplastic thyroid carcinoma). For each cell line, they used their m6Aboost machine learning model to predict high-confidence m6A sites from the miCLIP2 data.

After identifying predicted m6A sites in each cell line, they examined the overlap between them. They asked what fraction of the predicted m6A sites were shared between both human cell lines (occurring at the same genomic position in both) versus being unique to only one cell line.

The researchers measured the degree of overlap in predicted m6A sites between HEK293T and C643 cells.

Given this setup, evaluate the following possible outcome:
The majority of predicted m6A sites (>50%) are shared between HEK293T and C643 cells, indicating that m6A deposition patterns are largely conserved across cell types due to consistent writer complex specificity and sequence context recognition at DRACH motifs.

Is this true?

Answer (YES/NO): YES